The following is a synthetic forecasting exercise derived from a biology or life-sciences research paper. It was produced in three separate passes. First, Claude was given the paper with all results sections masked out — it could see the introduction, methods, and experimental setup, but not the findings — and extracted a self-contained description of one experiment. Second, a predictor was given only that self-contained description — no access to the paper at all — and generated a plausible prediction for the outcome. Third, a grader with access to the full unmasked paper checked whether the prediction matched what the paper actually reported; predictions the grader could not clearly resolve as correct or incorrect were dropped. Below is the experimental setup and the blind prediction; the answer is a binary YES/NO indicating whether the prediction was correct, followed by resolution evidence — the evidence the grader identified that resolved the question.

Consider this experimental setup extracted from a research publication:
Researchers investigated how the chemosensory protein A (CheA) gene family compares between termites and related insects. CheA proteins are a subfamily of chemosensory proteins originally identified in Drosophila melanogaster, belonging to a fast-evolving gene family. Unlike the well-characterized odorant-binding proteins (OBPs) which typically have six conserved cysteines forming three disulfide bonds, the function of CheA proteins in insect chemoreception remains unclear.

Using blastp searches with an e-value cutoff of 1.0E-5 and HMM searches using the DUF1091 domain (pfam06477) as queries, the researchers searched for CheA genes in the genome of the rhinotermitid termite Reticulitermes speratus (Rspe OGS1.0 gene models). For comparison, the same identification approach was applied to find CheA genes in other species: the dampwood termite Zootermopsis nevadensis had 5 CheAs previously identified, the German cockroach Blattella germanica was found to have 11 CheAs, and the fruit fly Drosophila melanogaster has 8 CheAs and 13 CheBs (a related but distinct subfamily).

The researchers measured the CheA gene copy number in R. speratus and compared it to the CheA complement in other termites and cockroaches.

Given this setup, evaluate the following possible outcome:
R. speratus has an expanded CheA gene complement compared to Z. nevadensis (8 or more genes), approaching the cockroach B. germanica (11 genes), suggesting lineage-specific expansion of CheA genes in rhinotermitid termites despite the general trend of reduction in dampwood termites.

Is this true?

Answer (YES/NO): NO